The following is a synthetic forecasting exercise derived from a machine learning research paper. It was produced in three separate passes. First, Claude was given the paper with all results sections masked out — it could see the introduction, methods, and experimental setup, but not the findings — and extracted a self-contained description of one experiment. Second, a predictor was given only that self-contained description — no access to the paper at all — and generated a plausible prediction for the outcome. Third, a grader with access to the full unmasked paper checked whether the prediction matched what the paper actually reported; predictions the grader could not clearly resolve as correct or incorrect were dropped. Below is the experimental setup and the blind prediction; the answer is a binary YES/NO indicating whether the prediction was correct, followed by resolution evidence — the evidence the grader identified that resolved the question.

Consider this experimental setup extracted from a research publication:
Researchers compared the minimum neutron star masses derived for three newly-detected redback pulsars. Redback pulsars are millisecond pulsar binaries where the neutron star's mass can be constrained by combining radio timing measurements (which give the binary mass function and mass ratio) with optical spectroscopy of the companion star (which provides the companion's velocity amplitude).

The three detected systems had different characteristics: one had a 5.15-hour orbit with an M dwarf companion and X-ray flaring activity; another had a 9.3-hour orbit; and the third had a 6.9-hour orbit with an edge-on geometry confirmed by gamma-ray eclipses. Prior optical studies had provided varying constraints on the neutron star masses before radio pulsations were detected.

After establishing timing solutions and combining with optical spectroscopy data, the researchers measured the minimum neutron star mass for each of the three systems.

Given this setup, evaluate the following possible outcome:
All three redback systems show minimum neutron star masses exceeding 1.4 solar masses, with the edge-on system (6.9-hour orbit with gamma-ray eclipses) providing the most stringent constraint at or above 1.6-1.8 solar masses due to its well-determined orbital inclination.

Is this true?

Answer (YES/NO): NO